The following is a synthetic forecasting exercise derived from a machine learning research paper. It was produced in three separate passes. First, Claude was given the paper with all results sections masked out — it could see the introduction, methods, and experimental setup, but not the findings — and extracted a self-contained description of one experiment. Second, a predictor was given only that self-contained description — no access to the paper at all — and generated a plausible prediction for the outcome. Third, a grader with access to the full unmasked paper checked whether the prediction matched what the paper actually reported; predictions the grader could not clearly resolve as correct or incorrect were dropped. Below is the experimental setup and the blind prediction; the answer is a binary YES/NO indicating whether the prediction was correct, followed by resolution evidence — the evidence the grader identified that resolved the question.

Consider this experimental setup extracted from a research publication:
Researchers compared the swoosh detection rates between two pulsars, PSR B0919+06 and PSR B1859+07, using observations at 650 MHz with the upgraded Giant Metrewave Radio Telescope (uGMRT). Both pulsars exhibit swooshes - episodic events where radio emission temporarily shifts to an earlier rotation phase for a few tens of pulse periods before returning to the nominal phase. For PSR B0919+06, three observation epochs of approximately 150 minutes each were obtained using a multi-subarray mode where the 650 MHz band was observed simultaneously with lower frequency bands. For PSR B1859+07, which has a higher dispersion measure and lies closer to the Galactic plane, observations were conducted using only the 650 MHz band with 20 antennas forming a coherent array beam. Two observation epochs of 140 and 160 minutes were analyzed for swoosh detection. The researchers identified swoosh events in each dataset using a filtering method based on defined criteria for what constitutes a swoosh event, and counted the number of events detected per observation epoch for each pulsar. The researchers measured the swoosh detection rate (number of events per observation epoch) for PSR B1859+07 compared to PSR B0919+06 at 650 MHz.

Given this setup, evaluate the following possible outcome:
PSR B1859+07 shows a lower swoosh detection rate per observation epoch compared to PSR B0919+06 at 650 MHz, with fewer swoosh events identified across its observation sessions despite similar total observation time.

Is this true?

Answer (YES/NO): NO